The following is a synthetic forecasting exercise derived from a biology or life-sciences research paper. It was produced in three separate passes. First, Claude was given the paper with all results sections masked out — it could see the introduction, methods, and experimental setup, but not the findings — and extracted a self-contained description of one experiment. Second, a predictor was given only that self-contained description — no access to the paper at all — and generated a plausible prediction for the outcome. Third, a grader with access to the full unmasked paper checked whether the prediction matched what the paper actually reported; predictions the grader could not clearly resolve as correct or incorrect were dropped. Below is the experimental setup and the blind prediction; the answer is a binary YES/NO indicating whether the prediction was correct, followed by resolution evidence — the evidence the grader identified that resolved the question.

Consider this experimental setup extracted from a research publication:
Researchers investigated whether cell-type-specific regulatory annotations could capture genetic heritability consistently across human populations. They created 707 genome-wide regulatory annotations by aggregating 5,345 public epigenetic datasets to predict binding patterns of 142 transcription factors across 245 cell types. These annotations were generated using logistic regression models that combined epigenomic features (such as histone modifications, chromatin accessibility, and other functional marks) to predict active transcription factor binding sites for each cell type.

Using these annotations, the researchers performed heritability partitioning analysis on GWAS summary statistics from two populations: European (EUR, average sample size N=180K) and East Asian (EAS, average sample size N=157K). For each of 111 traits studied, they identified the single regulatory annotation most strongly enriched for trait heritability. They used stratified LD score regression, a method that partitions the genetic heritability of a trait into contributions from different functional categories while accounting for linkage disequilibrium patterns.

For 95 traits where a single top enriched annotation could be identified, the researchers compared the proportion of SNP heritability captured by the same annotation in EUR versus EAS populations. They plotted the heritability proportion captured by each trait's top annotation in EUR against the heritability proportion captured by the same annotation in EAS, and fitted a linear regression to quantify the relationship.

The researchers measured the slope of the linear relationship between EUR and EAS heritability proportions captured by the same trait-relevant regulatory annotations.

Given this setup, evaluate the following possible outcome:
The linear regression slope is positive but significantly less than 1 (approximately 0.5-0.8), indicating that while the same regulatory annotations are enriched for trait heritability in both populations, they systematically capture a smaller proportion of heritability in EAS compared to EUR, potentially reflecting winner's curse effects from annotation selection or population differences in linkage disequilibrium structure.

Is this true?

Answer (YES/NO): NO